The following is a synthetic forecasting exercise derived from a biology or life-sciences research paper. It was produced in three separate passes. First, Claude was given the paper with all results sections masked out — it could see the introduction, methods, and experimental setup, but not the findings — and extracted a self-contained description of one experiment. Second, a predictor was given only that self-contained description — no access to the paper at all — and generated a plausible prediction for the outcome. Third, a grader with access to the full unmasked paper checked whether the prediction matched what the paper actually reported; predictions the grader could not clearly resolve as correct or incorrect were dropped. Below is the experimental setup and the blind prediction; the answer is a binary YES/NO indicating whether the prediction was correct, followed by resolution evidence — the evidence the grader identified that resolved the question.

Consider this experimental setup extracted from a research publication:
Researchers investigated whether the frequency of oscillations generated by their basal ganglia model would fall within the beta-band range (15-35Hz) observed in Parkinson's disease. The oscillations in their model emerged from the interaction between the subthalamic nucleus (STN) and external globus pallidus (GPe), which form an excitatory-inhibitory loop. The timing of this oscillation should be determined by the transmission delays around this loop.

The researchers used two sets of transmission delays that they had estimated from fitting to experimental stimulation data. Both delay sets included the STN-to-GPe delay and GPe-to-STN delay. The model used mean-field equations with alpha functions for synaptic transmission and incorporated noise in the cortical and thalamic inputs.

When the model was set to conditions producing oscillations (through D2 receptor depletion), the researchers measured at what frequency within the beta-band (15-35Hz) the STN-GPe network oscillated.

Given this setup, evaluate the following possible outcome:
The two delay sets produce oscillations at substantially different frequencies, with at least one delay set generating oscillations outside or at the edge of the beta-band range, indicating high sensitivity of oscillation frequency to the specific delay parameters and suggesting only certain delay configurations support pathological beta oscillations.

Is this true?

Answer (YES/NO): NO